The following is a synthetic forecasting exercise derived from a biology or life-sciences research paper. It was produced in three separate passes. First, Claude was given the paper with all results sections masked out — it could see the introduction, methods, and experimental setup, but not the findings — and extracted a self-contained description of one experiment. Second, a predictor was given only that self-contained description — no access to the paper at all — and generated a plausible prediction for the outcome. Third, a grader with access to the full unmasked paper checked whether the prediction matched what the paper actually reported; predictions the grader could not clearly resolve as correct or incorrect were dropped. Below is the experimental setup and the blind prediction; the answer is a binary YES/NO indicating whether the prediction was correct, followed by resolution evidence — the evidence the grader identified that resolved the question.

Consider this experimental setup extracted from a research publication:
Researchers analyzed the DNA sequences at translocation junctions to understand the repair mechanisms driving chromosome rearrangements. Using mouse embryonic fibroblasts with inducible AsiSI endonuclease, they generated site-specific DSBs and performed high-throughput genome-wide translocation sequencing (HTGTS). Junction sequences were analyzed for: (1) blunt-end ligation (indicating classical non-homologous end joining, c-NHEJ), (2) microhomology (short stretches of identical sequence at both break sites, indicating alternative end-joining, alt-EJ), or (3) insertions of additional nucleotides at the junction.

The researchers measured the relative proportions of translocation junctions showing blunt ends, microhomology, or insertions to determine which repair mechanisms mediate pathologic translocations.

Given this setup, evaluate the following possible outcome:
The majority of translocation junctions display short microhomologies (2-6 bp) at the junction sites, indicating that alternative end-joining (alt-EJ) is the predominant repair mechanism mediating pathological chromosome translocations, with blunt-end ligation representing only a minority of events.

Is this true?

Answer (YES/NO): YES